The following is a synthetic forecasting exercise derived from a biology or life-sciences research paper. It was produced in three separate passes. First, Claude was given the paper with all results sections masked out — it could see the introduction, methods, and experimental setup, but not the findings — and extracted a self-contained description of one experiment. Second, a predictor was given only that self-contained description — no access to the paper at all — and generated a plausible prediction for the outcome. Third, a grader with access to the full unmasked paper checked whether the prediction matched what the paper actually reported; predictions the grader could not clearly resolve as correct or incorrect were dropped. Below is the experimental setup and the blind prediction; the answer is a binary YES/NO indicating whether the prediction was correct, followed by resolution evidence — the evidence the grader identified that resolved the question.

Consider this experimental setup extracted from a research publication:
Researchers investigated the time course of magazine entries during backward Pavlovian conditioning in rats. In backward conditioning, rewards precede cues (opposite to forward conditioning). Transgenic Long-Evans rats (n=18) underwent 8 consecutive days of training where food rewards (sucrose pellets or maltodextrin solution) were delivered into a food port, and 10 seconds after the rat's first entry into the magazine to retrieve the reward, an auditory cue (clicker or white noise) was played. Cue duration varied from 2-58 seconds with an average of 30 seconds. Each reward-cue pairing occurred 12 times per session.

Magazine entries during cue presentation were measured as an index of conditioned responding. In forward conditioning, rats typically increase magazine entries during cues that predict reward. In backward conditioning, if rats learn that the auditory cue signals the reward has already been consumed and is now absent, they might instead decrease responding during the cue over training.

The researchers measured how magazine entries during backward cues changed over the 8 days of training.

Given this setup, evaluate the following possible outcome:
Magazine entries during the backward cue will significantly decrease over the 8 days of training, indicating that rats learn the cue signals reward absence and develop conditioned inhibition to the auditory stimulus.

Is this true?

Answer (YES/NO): YES